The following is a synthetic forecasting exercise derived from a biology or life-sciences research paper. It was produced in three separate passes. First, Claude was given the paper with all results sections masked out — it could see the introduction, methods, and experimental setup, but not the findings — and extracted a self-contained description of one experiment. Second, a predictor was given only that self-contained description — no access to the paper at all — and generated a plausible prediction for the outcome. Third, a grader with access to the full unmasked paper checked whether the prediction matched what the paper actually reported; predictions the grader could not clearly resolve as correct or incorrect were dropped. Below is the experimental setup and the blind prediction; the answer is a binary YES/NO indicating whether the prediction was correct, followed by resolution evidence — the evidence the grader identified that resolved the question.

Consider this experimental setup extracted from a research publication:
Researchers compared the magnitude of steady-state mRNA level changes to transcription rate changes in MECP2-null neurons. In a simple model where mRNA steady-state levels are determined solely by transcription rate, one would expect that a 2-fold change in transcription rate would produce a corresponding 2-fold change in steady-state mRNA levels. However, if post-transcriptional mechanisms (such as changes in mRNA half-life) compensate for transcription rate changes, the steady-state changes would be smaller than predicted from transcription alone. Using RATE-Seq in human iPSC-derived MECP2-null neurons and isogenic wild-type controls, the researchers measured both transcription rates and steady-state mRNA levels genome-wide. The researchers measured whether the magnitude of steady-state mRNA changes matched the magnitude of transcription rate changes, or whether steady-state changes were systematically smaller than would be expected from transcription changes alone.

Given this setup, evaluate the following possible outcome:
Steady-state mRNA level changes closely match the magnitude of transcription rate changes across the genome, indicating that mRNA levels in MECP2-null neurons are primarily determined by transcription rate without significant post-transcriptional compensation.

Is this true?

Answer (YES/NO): NO